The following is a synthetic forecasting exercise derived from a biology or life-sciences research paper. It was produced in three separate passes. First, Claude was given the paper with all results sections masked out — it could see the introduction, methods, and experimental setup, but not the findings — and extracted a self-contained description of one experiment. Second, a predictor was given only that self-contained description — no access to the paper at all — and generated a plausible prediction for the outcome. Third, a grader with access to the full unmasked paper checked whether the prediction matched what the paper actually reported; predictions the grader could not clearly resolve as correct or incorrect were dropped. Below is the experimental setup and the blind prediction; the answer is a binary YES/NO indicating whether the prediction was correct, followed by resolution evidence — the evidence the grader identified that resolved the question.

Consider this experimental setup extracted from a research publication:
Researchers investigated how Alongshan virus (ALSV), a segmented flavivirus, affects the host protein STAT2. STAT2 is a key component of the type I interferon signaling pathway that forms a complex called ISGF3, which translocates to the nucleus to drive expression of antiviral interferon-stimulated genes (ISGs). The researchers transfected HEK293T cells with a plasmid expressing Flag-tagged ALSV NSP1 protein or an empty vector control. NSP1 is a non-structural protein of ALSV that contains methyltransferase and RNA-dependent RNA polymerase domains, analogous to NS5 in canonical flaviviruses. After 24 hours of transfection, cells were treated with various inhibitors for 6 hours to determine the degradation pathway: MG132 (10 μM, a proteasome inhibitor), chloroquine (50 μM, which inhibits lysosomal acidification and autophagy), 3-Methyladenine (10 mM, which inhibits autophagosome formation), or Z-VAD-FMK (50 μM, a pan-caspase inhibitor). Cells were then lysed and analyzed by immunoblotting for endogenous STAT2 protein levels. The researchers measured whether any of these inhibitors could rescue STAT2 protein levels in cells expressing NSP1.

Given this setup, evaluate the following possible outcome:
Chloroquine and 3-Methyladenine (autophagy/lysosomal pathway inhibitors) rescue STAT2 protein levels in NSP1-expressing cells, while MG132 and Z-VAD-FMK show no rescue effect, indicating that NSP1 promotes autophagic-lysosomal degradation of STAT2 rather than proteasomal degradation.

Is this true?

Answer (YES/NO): YES